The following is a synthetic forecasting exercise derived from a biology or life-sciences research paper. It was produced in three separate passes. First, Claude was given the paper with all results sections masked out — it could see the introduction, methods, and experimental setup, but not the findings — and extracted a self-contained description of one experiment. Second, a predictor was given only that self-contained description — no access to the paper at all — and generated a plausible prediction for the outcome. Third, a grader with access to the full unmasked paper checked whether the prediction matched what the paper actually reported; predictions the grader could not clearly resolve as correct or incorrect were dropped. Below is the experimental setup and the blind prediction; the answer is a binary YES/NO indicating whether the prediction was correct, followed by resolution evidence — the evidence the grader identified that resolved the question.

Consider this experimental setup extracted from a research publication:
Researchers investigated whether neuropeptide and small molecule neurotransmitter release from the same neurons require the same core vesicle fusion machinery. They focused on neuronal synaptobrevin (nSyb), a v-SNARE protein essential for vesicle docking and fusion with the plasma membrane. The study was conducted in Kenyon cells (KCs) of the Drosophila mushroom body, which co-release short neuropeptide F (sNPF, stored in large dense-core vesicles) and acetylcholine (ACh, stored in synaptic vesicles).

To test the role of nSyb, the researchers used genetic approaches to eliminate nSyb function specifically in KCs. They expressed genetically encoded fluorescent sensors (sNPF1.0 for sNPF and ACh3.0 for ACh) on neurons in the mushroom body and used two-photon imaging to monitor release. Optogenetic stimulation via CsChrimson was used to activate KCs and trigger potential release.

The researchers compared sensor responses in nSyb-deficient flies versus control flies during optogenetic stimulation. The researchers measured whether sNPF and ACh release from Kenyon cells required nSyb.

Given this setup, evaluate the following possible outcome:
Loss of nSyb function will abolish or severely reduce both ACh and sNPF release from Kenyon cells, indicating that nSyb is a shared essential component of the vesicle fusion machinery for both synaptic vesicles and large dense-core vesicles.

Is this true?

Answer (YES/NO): YES